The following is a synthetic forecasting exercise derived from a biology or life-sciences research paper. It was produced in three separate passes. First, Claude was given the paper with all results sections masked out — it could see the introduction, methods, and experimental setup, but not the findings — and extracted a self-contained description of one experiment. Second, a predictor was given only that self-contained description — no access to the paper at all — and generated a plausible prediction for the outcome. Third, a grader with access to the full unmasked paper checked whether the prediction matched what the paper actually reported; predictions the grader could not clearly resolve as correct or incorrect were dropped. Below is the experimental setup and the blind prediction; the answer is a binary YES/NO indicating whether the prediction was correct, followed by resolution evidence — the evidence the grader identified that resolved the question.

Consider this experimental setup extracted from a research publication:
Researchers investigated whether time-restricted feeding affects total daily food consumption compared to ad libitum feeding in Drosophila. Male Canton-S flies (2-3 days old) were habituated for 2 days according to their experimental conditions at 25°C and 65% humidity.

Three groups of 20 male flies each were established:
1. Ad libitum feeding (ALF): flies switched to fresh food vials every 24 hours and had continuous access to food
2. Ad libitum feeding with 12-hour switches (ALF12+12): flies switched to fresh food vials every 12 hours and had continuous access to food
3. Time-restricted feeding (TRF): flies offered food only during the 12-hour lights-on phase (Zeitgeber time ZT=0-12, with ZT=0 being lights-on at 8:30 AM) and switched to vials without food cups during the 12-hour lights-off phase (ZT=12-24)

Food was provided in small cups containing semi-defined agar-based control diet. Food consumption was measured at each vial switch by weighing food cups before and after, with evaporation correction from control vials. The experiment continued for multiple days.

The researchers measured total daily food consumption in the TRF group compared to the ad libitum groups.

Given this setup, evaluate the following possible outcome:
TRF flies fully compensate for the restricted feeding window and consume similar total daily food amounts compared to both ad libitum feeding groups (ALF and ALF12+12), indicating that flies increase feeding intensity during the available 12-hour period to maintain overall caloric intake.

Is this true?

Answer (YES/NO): YES